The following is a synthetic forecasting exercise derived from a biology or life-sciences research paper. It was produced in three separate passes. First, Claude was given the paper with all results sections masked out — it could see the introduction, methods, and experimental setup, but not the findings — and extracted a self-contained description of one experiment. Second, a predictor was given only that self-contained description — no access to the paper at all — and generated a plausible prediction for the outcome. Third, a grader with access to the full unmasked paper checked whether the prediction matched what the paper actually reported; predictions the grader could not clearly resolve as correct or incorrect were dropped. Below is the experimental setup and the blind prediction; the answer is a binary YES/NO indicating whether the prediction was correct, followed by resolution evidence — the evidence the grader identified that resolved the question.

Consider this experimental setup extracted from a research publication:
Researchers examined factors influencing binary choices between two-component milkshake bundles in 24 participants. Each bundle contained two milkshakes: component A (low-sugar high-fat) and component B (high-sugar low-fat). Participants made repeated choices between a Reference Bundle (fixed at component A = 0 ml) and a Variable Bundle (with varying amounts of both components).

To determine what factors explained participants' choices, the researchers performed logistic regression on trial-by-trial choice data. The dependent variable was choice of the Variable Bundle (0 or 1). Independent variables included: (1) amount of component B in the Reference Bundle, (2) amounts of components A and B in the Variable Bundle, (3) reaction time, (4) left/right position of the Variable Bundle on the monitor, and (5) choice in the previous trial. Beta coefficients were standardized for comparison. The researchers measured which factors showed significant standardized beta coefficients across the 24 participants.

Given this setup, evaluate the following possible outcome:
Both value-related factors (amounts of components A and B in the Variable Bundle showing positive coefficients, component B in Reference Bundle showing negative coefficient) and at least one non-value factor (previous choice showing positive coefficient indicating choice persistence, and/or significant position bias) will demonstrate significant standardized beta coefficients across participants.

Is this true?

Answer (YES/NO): NO